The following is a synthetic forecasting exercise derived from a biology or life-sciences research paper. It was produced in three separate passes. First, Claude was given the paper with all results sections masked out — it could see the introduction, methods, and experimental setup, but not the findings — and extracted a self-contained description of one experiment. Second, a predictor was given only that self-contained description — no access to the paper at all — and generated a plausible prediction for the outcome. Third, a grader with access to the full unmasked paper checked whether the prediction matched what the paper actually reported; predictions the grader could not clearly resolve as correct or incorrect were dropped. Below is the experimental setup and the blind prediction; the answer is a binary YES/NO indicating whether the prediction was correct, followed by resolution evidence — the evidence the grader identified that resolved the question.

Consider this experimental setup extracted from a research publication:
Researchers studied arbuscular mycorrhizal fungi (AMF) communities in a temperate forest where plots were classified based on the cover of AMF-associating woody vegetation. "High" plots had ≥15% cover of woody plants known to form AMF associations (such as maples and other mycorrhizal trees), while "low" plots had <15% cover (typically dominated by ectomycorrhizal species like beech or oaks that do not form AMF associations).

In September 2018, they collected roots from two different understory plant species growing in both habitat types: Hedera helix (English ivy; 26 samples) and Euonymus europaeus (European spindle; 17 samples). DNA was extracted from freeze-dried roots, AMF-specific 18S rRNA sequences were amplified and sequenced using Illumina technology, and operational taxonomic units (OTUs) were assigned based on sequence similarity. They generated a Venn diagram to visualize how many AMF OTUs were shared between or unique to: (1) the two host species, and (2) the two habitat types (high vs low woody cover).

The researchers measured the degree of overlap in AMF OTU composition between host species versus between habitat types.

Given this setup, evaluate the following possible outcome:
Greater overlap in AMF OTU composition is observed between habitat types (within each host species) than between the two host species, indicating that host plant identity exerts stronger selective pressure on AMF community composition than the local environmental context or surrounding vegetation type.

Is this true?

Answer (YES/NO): NO